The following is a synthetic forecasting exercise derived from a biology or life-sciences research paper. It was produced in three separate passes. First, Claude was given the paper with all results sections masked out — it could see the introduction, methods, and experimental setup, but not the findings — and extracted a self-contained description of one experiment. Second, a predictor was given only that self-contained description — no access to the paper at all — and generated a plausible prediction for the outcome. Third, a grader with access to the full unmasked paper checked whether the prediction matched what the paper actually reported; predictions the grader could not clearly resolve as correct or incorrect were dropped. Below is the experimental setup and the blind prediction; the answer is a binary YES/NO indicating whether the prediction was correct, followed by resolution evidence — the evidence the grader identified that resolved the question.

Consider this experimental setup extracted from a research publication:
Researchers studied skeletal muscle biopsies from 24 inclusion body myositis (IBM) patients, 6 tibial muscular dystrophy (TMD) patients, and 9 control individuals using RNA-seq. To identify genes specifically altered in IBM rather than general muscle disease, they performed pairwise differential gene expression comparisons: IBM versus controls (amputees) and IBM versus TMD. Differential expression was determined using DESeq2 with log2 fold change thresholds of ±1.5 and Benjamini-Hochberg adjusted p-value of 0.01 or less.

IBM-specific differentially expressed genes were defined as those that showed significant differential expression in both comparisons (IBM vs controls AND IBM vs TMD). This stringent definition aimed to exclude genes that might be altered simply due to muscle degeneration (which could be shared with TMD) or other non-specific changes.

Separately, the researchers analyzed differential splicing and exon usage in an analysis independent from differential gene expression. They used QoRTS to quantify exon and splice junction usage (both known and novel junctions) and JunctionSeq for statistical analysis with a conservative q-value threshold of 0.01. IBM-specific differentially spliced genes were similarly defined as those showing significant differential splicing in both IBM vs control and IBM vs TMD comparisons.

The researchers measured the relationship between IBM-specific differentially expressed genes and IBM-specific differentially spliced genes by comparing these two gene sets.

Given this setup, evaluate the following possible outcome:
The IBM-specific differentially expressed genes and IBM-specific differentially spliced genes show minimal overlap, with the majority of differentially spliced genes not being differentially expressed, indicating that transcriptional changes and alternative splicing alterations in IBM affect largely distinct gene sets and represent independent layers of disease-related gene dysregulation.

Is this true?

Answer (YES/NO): YES